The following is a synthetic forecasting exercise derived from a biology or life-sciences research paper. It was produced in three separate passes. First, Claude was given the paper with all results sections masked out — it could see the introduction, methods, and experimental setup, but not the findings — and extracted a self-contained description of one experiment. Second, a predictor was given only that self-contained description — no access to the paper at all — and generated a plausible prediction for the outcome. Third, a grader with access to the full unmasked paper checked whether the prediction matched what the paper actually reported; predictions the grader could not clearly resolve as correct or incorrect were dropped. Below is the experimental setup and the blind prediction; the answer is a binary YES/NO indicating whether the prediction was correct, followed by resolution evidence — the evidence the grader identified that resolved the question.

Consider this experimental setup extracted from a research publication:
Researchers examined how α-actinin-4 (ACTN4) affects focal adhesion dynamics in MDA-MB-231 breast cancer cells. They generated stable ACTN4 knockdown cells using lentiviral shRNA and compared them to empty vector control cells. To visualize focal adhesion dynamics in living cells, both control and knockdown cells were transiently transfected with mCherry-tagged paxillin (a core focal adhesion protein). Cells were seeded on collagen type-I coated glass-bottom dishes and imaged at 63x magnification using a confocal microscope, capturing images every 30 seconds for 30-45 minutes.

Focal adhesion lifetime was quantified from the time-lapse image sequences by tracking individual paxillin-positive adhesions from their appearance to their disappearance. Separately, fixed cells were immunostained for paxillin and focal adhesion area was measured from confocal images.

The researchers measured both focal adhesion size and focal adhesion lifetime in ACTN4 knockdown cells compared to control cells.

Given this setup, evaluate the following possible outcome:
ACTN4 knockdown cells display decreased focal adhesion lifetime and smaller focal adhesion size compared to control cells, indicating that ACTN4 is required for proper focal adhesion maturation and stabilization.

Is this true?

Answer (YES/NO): NO